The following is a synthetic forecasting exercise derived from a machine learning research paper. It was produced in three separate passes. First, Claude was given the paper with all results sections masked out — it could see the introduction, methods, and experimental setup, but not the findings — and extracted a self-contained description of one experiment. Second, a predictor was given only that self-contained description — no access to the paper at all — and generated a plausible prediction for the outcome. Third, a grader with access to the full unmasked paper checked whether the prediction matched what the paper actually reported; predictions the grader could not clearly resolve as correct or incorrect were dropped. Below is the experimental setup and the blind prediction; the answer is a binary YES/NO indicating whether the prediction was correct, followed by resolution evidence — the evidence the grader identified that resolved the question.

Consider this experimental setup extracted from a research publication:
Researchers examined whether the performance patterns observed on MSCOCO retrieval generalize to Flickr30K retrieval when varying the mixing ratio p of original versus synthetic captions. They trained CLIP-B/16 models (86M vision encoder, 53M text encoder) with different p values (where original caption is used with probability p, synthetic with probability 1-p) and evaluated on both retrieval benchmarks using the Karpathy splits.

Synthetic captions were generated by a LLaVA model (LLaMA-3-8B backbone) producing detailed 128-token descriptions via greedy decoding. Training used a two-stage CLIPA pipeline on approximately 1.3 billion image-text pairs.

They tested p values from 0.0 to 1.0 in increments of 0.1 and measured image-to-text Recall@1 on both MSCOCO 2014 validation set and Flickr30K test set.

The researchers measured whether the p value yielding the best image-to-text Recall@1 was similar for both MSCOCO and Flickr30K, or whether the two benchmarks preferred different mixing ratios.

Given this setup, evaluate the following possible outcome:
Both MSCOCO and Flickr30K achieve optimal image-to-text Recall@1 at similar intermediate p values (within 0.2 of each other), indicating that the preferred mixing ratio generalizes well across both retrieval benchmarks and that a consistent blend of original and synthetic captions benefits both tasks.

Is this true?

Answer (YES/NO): YES